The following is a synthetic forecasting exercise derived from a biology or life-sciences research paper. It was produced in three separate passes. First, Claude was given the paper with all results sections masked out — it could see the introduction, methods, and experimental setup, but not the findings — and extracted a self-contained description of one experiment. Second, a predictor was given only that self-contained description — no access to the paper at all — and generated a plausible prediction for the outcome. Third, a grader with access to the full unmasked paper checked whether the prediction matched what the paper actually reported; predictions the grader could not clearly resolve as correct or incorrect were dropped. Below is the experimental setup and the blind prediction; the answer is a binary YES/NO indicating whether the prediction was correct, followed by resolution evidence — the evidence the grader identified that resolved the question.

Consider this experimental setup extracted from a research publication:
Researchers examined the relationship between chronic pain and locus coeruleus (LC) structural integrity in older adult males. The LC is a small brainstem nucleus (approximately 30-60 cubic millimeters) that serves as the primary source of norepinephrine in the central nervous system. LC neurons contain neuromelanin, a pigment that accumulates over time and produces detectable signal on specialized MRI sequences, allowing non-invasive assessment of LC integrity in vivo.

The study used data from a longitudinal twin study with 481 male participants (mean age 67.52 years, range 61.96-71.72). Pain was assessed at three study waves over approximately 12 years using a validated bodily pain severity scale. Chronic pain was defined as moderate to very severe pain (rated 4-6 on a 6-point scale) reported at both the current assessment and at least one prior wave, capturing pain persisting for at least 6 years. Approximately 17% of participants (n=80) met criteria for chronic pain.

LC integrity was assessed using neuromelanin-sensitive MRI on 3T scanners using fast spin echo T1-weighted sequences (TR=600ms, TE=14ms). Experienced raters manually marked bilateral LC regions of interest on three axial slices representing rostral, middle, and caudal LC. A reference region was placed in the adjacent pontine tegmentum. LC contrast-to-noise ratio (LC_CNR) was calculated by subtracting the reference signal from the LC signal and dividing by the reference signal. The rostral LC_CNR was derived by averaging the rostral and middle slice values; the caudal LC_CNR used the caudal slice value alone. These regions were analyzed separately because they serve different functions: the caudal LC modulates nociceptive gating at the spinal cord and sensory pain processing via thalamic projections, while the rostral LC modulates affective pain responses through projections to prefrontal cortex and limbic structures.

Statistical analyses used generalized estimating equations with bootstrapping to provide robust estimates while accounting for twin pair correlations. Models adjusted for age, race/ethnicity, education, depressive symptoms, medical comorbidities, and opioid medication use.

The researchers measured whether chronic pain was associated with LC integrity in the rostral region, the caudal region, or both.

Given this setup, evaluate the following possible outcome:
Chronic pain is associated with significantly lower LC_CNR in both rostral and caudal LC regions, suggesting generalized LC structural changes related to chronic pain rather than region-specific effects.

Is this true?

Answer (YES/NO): NO